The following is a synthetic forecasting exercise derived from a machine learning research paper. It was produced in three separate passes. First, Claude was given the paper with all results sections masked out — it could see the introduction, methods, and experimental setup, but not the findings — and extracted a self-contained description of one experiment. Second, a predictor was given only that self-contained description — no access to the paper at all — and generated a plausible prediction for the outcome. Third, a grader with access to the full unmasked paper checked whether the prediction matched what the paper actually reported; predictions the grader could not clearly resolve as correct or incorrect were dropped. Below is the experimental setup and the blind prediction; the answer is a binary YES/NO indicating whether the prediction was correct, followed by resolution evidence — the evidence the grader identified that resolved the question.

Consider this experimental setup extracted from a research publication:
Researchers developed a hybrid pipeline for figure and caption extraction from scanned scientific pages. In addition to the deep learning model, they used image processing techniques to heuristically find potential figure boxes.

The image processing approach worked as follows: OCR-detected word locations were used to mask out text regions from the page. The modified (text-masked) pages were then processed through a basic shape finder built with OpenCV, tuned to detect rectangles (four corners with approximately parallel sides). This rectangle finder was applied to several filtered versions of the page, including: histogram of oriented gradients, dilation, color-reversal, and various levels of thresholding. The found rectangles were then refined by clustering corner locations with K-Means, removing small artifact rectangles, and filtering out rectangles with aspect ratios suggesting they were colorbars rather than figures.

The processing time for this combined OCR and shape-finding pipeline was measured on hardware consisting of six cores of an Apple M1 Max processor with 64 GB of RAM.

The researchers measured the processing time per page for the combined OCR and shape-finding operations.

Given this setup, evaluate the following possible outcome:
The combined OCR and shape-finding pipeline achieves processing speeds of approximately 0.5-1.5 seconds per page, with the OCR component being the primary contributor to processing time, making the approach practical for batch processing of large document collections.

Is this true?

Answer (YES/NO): NO